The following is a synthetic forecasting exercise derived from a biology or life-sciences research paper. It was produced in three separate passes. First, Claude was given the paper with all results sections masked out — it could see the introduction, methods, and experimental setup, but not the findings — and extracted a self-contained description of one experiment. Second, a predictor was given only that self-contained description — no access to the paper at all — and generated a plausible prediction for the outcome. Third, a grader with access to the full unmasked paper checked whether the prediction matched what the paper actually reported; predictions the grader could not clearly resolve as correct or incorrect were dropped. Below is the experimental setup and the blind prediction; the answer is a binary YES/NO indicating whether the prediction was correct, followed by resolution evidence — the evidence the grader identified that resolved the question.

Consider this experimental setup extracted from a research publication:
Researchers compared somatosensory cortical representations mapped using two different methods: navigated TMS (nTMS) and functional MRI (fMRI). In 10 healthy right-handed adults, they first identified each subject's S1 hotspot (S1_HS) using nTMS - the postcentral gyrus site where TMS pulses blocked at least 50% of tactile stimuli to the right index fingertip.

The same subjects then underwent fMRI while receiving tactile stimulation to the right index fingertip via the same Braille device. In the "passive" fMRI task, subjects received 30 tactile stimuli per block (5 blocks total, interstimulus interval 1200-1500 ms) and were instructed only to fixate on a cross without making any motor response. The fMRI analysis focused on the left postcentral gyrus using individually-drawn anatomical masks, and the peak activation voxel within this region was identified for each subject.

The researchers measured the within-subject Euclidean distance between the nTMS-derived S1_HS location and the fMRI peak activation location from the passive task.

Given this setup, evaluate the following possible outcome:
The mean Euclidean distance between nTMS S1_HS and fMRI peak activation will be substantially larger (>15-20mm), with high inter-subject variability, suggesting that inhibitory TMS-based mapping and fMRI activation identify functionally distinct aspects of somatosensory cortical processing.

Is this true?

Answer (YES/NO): YES